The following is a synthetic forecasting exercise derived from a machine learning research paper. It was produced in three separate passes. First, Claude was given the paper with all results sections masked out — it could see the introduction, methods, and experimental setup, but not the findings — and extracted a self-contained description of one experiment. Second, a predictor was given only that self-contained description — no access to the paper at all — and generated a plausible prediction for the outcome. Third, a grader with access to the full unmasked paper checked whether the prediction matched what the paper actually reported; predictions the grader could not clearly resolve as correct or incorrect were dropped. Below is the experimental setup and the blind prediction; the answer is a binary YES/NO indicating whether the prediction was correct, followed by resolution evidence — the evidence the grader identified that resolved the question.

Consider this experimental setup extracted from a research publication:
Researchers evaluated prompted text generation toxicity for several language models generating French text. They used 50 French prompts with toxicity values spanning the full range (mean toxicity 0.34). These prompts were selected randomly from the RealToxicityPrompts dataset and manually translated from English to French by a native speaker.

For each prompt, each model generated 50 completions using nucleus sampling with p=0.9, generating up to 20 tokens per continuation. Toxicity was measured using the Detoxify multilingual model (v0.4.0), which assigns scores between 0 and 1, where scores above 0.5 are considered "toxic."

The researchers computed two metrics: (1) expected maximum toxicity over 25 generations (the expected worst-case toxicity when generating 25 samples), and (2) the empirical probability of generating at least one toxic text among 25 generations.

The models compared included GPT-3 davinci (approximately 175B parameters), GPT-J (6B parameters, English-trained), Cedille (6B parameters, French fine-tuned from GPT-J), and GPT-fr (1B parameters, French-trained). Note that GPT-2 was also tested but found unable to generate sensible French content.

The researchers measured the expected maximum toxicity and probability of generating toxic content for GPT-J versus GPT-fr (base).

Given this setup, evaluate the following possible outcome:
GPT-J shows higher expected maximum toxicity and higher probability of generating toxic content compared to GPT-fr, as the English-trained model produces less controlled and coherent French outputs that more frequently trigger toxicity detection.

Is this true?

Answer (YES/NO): NO